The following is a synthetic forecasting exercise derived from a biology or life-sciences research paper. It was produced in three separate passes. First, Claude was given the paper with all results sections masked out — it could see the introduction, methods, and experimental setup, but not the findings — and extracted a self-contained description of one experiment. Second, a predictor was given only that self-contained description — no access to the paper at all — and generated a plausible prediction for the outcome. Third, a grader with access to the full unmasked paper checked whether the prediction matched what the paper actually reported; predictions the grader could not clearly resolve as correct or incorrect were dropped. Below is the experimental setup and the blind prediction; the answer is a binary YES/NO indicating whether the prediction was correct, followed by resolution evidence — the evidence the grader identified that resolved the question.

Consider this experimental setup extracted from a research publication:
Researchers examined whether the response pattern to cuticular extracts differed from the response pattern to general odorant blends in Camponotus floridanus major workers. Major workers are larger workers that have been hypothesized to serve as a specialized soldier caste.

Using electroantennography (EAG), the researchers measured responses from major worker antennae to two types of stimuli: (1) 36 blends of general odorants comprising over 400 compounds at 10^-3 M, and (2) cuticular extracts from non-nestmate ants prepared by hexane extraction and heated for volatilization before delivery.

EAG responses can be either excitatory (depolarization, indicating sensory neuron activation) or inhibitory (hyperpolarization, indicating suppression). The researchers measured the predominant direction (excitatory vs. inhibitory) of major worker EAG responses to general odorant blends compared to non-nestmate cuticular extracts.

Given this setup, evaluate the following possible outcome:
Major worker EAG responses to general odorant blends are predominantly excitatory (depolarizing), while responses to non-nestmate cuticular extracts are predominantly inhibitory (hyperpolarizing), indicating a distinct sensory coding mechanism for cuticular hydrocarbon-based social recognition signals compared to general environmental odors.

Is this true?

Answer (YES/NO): NO